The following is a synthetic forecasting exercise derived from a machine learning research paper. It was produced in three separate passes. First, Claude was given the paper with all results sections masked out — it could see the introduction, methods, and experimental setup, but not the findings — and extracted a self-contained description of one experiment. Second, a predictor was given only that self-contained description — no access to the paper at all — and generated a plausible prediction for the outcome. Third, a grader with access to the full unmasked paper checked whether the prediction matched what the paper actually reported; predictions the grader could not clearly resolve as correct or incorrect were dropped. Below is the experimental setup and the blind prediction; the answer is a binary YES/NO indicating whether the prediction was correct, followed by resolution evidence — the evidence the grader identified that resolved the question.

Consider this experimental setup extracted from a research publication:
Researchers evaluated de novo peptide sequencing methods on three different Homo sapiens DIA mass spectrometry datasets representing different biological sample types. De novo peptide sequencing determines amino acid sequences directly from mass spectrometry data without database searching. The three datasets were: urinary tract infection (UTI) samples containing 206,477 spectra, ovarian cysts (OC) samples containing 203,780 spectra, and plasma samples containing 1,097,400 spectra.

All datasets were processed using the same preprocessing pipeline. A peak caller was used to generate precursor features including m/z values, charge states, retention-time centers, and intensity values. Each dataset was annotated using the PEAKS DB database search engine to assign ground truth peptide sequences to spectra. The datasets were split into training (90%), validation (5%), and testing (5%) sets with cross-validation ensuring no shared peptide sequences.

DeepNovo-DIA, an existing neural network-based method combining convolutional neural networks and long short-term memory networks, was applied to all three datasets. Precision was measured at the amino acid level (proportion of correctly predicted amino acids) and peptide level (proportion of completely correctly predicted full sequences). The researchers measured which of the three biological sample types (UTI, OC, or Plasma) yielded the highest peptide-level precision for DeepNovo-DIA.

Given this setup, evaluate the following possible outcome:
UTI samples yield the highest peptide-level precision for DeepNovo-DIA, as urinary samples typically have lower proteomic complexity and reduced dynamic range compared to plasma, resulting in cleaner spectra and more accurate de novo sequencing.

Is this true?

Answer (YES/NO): NO